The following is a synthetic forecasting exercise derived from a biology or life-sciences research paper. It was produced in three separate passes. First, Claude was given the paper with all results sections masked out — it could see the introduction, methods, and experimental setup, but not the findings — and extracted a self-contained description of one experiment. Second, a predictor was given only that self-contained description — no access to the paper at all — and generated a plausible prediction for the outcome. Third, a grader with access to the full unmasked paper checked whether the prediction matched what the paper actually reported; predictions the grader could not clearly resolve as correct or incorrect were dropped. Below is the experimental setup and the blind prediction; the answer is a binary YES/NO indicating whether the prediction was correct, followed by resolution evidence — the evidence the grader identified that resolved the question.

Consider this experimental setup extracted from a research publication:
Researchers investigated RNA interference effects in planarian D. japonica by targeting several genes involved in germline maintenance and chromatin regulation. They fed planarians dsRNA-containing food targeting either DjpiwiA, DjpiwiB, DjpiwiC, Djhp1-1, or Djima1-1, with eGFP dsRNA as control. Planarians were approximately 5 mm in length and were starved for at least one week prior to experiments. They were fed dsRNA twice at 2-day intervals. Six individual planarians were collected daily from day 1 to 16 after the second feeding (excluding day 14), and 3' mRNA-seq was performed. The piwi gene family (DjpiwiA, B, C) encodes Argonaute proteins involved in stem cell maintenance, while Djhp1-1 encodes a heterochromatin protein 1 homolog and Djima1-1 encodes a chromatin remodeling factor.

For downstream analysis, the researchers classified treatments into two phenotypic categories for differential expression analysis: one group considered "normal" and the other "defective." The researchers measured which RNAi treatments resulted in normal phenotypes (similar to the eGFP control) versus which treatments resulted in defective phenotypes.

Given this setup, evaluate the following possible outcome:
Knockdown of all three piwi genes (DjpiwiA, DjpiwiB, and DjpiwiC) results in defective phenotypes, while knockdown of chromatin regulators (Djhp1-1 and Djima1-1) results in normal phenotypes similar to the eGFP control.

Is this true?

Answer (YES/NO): NO